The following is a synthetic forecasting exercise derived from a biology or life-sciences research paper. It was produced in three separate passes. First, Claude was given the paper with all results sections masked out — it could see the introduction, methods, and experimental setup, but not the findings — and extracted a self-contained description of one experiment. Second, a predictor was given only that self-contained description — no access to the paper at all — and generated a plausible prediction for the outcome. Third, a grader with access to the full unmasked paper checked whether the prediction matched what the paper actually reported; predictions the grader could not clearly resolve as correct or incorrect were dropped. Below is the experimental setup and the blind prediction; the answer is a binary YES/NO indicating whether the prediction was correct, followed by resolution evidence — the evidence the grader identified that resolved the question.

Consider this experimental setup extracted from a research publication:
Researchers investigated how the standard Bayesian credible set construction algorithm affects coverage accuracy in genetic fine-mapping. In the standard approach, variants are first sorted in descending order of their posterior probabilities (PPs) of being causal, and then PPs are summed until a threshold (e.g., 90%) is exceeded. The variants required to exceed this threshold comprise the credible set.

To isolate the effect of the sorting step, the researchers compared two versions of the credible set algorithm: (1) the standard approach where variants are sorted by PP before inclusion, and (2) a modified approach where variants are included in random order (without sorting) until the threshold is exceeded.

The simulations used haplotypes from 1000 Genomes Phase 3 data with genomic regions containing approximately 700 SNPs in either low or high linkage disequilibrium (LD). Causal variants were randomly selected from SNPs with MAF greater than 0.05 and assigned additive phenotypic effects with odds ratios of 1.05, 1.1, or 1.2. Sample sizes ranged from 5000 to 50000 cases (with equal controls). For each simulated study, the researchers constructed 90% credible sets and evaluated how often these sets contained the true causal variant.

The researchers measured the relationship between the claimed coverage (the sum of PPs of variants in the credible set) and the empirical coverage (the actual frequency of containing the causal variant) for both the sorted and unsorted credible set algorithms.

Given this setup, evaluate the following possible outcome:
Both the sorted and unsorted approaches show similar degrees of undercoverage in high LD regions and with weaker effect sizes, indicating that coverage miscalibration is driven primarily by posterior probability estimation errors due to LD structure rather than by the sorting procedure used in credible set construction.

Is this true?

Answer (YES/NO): NO